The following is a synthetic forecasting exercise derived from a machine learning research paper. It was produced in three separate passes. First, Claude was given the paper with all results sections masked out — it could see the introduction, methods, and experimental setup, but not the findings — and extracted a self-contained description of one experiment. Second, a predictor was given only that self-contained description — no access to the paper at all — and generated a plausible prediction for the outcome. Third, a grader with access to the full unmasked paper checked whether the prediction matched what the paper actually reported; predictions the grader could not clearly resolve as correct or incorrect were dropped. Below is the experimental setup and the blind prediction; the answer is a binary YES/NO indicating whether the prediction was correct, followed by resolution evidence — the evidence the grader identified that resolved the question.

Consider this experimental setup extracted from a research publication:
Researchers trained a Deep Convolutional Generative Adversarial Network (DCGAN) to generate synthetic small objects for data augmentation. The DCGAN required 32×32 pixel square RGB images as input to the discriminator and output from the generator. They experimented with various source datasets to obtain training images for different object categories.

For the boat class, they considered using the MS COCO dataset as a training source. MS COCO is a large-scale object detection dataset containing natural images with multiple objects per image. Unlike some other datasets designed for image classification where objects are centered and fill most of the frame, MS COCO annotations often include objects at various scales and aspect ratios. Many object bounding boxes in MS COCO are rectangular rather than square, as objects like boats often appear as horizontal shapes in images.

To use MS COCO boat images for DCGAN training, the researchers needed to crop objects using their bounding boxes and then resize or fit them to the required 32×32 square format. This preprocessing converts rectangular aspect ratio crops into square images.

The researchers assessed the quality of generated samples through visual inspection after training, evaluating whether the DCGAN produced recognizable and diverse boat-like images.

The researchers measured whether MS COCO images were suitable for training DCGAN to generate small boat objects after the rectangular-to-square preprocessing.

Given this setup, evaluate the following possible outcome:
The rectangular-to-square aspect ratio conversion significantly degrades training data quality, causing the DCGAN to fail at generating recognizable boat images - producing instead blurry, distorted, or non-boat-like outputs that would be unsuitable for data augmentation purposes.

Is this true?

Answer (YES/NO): YES